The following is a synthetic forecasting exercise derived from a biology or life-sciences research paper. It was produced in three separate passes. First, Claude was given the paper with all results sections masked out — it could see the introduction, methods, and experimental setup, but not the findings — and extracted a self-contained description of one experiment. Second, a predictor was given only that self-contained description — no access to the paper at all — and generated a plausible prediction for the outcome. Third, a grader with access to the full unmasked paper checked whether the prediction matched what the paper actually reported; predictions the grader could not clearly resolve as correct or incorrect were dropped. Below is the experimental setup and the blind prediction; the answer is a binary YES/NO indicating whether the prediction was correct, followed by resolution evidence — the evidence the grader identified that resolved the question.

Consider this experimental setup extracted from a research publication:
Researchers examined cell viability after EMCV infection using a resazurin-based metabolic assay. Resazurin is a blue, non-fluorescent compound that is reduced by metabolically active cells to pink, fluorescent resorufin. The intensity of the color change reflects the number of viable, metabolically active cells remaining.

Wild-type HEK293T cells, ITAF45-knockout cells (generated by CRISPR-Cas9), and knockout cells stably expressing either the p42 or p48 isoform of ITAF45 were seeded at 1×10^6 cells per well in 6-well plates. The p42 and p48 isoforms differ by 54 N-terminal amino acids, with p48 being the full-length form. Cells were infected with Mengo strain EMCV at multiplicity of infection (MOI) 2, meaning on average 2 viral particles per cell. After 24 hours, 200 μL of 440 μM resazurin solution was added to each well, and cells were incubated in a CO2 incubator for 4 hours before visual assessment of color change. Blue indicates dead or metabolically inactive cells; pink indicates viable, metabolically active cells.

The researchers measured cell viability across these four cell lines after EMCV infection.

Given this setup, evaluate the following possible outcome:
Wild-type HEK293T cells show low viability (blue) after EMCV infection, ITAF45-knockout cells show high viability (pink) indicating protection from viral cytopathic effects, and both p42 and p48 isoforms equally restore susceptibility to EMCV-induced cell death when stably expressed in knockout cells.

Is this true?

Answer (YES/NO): NO